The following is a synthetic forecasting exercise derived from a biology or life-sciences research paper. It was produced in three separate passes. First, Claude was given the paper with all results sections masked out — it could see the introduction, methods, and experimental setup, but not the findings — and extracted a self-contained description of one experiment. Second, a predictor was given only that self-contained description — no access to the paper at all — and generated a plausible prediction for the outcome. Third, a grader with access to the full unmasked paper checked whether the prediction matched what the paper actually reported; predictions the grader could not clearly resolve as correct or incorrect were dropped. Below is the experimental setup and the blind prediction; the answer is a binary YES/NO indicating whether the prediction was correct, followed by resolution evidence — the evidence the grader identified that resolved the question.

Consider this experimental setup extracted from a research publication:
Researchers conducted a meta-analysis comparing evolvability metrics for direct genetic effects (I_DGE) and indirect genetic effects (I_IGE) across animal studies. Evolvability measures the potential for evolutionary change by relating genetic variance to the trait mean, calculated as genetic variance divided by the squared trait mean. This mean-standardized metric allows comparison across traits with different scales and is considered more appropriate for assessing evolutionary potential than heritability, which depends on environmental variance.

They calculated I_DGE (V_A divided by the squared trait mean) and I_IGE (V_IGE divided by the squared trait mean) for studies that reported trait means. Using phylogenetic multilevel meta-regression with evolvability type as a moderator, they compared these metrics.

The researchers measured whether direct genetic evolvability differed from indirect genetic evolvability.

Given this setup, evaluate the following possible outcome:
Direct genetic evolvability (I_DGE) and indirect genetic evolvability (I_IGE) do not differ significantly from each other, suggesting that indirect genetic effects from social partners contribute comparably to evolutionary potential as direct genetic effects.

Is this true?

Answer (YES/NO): NO